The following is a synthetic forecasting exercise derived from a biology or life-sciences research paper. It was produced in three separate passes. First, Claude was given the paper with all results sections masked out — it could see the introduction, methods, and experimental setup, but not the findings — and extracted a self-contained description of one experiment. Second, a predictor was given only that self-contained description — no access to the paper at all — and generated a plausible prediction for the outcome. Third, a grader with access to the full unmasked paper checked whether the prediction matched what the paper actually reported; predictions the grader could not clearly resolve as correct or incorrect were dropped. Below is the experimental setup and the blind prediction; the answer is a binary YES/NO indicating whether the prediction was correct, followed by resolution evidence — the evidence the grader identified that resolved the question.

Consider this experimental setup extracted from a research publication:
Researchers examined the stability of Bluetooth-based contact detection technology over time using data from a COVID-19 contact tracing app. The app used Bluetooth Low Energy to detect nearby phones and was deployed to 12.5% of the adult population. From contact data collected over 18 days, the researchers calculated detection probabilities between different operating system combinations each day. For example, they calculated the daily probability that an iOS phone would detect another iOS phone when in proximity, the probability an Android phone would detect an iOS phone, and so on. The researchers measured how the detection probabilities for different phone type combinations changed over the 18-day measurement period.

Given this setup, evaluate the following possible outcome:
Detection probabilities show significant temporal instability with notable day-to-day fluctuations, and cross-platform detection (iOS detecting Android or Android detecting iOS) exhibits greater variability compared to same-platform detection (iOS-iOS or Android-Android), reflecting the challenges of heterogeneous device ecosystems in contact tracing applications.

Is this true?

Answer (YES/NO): NO